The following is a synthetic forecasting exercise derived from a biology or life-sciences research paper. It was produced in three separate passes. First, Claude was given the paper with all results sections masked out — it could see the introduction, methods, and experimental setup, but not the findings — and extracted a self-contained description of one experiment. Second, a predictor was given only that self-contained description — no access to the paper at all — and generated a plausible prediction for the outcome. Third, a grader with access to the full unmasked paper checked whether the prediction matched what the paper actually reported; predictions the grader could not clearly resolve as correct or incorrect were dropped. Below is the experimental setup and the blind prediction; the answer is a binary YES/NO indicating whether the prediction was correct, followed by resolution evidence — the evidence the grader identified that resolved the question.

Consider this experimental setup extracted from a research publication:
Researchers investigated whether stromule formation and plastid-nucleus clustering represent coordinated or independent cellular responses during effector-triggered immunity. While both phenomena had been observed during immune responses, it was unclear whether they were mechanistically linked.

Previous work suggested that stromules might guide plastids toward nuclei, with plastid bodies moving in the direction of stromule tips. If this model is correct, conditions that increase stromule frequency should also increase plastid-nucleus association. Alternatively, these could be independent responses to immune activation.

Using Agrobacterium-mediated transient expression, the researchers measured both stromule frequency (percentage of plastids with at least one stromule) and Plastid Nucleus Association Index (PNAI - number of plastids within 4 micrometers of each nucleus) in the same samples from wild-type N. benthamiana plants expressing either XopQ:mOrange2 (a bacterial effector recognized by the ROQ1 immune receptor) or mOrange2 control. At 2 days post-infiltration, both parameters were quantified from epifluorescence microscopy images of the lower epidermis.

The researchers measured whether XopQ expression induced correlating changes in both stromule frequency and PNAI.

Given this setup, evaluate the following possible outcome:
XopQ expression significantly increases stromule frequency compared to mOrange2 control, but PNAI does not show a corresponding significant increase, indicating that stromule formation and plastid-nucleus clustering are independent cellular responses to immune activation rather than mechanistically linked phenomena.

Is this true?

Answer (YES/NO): NO